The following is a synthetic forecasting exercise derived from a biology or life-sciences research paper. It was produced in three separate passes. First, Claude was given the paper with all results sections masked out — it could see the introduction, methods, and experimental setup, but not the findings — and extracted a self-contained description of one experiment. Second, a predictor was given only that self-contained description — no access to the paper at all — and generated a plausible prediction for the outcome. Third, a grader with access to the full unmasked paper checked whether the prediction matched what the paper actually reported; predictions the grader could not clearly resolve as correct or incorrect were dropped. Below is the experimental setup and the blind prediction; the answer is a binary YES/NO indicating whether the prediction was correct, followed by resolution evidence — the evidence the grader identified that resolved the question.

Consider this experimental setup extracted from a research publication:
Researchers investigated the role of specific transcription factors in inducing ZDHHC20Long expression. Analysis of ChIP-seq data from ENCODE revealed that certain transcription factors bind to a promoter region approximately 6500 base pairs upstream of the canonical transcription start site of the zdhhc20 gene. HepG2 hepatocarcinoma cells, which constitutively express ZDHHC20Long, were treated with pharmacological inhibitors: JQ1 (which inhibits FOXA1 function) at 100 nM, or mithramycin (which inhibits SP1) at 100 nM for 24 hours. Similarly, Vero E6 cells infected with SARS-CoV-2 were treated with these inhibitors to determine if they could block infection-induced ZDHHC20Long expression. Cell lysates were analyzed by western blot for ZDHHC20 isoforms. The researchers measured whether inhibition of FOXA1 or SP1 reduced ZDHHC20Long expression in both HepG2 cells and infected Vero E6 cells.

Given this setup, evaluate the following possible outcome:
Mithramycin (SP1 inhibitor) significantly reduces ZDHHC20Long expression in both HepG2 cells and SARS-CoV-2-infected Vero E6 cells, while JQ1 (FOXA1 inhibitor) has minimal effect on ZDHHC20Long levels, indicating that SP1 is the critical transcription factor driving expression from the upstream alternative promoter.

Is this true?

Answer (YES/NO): NO